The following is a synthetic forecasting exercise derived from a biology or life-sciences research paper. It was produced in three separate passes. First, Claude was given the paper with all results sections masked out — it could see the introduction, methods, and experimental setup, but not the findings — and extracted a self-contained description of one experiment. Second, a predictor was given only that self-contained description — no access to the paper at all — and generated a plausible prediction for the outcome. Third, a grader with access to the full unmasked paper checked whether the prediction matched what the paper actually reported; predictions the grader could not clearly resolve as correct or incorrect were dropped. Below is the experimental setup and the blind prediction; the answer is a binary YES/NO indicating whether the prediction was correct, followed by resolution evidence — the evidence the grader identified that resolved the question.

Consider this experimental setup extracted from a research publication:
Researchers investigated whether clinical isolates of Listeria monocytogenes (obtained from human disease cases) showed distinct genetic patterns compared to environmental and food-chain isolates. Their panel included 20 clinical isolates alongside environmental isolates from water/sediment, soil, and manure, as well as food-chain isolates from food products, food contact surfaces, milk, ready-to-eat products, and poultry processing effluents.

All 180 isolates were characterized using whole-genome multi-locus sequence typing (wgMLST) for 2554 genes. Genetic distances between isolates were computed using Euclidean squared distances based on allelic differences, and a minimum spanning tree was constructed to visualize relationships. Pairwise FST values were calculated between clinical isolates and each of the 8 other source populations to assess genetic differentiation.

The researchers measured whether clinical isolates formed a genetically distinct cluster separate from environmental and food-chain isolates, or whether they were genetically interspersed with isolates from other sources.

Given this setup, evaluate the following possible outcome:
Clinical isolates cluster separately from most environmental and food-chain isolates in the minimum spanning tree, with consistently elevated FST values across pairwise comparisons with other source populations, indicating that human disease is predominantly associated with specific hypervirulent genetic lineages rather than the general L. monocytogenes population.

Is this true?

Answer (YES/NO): NO